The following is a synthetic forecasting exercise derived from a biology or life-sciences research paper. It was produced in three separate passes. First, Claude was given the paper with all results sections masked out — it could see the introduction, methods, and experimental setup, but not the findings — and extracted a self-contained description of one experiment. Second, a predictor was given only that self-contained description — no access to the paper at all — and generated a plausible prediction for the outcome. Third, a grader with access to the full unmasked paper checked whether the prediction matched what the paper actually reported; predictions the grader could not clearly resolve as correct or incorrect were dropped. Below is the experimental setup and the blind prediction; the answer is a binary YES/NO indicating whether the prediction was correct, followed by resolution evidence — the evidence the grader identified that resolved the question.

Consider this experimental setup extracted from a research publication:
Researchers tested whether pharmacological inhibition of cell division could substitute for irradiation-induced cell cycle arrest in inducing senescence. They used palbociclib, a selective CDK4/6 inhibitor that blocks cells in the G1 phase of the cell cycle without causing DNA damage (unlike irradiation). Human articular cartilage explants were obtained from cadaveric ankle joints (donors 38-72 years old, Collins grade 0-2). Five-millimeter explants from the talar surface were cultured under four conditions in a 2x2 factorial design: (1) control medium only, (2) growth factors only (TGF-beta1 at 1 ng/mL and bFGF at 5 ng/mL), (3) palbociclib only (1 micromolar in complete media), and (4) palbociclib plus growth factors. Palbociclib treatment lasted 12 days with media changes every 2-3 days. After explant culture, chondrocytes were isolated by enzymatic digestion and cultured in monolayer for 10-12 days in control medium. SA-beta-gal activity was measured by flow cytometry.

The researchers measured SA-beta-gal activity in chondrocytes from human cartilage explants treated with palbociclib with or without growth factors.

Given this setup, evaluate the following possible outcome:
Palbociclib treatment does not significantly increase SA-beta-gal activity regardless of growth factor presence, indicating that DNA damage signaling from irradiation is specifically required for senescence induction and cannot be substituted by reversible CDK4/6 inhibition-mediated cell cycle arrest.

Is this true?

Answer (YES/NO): NO